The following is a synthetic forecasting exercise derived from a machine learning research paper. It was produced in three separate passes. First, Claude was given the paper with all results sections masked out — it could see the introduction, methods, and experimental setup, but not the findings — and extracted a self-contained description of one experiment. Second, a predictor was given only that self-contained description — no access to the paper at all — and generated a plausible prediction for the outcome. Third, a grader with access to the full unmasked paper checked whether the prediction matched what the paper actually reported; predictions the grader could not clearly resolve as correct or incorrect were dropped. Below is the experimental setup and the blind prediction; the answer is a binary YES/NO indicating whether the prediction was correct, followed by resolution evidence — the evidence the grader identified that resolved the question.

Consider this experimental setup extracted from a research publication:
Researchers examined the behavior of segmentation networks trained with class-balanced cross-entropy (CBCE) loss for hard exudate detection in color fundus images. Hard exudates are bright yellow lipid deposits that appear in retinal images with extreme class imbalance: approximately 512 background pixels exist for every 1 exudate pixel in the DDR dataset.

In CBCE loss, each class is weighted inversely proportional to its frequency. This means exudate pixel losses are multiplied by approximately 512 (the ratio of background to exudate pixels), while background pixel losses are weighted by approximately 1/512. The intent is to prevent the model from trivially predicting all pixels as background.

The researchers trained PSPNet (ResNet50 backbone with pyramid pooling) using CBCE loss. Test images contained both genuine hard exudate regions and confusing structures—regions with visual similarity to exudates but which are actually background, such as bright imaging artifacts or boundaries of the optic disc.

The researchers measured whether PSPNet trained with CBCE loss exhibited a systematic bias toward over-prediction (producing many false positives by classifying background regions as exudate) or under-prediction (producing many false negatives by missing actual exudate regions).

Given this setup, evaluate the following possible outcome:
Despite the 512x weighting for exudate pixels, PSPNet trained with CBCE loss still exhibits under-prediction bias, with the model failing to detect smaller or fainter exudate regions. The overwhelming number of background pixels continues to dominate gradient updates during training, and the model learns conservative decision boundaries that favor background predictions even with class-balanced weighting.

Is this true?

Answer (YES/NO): NO